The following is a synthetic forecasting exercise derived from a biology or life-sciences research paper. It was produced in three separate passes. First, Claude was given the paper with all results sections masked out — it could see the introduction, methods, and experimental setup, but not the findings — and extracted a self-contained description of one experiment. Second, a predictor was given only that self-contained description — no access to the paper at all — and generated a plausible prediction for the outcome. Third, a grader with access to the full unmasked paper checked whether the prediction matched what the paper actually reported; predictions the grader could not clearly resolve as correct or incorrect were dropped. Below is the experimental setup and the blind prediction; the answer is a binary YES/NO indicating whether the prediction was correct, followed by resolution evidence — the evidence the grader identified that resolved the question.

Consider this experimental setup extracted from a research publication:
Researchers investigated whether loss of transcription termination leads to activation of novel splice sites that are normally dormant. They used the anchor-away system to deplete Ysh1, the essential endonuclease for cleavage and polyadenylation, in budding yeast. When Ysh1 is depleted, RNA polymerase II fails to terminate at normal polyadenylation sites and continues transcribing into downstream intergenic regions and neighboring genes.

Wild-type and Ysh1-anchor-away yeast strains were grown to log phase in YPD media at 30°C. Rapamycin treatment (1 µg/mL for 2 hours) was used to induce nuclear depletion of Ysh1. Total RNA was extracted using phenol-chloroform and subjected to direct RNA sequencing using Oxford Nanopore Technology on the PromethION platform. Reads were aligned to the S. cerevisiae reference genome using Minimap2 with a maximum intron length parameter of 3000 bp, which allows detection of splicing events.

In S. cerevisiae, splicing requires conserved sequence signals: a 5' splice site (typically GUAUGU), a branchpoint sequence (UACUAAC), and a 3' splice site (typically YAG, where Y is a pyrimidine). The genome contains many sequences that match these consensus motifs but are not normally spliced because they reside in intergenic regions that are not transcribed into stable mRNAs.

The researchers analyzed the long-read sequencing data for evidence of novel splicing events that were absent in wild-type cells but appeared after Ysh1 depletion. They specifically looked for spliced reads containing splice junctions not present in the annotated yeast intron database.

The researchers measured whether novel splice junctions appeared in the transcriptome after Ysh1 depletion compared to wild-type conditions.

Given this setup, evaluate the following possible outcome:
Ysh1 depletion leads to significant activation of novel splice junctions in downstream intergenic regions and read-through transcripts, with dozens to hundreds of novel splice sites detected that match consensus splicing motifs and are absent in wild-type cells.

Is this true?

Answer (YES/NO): NO